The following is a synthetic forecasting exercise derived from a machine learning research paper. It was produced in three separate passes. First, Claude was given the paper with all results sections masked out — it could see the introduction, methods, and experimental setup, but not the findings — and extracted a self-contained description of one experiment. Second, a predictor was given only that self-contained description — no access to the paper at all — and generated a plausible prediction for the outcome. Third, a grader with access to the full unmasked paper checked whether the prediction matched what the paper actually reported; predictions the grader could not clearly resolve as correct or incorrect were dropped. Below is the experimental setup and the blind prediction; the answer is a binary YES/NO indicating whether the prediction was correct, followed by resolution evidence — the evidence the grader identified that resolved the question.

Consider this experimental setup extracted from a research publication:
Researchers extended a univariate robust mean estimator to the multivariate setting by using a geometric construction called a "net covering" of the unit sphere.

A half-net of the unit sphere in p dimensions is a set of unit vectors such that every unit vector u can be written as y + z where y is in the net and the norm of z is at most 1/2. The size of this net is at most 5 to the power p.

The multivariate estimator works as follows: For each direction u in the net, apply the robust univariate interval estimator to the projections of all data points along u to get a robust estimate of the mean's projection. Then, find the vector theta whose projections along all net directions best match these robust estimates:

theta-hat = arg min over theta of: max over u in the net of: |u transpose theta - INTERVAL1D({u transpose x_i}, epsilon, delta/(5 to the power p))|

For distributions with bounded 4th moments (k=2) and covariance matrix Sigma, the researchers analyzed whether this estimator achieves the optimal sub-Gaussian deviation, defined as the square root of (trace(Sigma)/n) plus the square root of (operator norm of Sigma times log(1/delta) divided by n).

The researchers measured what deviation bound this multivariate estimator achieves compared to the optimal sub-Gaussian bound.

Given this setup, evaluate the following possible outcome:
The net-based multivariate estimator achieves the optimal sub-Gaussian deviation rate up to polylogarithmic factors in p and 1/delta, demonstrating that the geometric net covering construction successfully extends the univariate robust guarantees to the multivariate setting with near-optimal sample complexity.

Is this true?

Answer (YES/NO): NO